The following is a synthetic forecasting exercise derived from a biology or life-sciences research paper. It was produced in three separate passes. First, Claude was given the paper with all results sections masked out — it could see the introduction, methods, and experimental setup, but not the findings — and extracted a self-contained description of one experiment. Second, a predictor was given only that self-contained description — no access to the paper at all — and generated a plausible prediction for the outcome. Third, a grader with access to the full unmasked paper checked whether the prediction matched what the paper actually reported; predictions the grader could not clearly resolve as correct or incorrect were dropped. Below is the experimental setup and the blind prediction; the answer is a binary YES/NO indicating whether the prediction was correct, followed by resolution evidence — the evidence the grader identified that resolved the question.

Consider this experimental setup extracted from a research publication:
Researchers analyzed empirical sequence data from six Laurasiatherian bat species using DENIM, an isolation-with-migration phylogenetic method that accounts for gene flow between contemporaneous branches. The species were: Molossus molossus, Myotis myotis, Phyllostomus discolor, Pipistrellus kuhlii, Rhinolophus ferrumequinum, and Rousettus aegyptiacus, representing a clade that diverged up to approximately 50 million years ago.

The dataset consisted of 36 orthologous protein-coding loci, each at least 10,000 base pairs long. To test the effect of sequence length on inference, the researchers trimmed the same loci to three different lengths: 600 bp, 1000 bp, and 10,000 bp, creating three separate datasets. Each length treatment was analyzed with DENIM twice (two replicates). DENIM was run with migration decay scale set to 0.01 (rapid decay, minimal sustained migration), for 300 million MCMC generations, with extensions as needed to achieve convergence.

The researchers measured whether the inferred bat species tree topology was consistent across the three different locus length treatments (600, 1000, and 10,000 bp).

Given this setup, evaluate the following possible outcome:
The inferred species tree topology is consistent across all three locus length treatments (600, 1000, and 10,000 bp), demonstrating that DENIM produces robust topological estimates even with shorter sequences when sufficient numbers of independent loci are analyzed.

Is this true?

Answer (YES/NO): YES